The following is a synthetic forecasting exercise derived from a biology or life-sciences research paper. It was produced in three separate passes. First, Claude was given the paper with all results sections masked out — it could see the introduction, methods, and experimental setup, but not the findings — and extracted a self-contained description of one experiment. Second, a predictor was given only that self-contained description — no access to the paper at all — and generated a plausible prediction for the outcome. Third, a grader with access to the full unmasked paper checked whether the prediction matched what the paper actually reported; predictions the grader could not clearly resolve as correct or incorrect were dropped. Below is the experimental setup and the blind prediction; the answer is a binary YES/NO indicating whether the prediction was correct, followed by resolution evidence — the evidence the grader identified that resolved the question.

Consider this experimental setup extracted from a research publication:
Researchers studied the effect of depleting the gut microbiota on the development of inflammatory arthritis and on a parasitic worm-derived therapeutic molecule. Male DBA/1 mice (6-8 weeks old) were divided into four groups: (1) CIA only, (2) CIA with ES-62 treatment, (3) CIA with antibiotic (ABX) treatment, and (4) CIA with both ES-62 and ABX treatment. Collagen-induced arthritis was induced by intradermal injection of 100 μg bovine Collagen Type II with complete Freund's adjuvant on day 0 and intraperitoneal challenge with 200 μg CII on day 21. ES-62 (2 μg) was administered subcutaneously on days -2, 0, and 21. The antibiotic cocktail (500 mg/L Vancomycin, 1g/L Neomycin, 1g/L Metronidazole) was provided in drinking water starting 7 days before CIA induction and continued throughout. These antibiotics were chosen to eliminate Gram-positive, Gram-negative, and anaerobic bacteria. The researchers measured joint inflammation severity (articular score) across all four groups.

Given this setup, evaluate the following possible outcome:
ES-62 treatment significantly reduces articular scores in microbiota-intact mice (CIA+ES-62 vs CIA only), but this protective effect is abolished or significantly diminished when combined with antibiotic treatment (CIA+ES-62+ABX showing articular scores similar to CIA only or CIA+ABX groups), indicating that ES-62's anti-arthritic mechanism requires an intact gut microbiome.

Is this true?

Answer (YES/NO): YES